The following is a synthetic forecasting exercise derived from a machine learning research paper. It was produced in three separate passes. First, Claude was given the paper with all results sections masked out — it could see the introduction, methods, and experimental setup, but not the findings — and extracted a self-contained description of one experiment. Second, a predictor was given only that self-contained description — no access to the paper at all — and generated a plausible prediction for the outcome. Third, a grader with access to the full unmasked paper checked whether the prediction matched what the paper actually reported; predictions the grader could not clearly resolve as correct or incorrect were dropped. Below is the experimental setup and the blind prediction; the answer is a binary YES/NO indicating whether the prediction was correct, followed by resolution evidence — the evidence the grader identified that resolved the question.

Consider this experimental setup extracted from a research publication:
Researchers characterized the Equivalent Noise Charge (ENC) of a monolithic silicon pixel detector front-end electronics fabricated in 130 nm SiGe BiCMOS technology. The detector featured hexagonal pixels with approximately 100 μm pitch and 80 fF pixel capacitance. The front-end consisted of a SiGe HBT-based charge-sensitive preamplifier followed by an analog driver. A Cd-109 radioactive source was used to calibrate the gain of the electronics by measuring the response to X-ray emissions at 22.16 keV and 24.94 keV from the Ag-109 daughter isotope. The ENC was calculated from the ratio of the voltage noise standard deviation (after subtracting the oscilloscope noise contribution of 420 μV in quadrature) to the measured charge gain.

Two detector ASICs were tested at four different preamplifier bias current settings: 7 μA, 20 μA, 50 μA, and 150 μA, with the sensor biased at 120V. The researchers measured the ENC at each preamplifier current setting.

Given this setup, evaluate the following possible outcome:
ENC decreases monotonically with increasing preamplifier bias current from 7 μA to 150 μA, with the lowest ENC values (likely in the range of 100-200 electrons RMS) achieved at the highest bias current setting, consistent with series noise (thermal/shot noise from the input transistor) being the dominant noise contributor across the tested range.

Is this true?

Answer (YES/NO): NO